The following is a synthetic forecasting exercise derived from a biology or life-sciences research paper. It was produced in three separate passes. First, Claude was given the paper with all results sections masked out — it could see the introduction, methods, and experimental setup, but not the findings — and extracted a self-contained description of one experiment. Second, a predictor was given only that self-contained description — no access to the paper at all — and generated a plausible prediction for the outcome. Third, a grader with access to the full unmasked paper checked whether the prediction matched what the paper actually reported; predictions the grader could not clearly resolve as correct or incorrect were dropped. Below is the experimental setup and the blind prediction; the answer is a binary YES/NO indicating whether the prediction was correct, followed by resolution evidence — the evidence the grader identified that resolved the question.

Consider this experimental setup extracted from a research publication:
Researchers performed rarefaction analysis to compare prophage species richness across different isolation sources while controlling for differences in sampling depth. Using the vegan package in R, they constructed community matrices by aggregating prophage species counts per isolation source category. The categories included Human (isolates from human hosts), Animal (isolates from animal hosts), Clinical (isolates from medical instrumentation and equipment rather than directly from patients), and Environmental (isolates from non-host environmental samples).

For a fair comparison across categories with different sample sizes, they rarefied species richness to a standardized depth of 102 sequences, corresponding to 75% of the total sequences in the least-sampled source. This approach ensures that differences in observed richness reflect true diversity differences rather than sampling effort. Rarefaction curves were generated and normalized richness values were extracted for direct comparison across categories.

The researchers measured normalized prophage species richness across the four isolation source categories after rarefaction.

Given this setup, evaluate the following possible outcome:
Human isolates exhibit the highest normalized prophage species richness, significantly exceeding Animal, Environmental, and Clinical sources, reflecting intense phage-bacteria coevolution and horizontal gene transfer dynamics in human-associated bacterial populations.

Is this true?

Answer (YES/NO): NO